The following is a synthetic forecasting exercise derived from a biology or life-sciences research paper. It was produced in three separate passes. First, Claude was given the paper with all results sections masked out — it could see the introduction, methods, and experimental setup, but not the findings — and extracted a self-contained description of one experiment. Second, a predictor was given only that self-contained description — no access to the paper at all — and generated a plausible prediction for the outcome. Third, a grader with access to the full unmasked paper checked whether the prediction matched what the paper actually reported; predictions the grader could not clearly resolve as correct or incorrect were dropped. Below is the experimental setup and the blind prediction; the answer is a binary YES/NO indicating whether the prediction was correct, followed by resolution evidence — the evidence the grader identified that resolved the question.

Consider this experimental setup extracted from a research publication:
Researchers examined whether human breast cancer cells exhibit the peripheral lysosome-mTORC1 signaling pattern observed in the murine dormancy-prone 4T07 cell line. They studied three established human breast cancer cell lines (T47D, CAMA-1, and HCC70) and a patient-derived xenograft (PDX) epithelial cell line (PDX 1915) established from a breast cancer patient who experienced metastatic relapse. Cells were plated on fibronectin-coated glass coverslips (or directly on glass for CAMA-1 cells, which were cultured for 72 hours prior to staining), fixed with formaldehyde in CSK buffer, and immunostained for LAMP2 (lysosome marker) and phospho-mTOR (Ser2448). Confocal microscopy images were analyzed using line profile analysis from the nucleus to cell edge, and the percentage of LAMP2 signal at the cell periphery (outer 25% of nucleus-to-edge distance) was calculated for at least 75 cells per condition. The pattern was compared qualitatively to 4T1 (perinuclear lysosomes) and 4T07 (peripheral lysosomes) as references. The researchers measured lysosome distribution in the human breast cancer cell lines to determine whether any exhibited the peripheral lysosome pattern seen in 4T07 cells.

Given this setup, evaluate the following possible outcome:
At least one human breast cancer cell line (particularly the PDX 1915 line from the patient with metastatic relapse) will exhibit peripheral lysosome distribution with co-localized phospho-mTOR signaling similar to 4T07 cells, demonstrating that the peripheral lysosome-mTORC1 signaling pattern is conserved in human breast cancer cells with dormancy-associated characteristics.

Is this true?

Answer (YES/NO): YES